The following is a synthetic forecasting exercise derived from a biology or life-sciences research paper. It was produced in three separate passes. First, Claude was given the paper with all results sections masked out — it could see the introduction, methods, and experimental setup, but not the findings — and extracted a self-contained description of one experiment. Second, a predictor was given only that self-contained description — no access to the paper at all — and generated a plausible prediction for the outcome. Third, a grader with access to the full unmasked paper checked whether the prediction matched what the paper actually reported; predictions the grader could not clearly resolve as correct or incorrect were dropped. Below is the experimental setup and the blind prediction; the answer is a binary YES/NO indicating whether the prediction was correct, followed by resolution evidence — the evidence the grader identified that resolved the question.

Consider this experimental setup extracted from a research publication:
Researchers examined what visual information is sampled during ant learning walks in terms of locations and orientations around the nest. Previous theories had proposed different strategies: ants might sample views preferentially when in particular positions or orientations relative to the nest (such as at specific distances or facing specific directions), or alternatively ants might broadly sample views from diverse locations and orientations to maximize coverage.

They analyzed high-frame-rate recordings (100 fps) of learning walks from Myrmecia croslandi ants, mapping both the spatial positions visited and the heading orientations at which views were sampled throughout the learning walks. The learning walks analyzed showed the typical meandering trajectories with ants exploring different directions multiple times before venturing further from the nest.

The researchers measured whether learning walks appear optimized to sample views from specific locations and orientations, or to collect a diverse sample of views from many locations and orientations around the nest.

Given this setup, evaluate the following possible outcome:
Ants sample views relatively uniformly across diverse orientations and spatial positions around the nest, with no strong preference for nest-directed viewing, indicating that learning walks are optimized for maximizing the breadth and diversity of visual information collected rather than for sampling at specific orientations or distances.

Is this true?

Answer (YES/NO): YES